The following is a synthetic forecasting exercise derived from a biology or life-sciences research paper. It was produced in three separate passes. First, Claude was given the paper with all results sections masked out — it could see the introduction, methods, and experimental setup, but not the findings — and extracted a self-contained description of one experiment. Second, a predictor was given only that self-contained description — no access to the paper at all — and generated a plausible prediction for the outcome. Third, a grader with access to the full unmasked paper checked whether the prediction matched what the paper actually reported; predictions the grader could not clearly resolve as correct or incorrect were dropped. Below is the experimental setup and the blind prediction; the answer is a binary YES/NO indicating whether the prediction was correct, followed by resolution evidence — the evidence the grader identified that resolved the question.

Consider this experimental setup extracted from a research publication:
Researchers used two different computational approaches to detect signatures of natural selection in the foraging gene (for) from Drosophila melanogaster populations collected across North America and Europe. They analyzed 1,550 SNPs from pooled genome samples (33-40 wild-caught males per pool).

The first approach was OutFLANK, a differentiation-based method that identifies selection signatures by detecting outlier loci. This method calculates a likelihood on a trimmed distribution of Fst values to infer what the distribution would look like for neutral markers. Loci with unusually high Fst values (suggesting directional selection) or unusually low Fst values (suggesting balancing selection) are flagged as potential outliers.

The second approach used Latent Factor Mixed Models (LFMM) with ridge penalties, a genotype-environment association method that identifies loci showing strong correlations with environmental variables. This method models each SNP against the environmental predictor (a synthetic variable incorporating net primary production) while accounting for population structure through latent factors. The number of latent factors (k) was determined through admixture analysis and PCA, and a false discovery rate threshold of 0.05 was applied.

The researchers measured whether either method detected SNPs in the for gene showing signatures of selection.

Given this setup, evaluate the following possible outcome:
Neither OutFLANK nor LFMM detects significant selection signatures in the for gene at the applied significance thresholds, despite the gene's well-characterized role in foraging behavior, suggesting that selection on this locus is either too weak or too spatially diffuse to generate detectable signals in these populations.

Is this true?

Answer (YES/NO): NO